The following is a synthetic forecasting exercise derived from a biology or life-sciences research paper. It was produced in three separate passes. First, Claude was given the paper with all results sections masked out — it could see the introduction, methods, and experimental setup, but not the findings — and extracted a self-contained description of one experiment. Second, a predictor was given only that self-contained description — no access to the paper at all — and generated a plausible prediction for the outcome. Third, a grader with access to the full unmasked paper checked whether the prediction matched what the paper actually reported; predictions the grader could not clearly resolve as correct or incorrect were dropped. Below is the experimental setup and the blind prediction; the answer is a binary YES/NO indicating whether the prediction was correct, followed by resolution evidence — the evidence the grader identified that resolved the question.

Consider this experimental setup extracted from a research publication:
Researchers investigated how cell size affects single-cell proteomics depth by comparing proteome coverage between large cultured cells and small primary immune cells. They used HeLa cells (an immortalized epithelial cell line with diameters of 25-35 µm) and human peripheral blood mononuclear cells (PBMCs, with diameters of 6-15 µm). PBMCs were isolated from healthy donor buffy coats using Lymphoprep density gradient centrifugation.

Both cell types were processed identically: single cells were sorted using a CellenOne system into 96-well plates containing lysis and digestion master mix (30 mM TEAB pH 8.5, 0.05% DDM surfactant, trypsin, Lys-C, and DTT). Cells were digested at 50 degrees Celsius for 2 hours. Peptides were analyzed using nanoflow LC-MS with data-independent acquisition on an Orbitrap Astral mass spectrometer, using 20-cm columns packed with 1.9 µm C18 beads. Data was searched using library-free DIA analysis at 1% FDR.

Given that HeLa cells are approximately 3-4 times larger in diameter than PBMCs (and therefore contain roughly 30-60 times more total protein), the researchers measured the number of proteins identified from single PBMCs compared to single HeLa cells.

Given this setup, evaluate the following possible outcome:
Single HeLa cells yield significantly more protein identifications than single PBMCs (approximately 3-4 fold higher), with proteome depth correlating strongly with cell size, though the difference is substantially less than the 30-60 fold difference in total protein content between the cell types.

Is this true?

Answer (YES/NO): NO